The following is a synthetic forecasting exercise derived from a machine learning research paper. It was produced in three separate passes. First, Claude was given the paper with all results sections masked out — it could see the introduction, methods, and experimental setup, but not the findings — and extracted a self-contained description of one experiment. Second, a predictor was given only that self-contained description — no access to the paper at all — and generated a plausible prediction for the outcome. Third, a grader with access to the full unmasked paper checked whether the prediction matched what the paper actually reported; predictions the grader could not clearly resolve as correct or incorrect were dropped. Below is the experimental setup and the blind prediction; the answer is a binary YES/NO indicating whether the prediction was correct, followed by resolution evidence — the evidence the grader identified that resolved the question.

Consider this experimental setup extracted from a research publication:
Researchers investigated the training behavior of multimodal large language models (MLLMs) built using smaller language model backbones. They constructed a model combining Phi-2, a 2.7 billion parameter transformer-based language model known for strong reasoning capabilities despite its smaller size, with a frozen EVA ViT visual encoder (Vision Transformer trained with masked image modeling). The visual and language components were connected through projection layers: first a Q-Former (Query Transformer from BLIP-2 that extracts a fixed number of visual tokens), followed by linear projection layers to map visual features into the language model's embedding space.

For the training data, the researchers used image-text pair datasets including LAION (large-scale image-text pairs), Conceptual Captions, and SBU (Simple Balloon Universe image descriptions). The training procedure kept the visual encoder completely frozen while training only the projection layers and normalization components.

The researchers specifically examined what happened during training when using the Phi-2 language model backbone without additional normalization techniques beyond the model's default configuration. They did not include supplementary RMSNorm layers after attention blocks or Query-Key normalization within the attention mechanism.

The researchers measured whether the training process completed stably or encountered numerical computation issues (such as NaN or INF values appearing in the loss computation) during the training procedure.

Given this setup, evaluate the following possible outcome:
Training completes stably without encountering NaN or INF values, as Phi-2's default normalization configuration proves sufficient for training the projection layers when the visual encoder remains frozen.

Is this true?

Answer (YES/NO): NO